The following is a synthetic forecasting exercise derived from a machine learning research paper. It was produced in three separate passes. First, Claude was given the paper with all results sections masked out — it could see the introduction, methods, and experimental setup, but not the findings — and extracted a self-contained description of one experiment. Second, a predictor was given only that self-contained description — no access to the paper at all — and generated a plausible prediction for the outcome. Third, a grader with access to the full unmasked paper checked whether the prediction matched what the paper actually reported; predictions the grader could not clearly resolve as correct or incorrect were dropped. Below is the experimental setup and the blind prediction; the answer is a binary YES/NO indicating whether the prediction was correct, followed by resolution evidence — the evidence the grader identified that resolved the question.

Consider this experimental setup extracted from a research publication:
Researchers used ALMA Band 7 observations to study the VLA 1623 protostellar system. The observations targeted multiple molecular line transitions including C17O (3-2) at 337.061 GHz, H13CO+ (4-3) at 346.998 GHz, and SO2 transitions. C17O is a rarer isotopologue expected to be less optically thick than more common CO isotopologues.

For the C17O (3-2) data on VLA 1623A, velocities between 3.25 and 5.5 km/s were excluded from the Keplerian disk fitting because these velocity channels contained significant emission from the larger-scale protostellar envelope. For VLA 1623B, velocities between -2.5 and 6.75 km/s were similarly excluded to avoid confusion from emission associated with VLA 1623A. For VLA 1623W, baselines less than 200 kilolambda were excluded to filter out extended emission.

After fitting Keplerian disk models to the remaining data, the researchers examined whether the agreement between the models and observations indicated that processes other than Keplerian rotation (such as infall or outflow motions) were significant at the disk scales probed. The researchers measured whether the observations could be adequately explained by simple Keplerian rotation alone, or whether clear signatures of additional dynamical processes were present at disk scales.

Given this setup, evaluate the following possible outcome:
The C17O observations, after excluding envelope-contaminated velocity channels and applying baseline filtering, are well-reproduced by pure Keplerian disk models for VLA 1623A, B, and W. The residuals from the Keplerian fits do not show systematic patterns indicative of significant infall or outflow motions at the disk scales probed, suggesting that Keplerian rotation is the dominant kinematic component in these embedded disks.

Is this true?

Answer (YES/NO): YES